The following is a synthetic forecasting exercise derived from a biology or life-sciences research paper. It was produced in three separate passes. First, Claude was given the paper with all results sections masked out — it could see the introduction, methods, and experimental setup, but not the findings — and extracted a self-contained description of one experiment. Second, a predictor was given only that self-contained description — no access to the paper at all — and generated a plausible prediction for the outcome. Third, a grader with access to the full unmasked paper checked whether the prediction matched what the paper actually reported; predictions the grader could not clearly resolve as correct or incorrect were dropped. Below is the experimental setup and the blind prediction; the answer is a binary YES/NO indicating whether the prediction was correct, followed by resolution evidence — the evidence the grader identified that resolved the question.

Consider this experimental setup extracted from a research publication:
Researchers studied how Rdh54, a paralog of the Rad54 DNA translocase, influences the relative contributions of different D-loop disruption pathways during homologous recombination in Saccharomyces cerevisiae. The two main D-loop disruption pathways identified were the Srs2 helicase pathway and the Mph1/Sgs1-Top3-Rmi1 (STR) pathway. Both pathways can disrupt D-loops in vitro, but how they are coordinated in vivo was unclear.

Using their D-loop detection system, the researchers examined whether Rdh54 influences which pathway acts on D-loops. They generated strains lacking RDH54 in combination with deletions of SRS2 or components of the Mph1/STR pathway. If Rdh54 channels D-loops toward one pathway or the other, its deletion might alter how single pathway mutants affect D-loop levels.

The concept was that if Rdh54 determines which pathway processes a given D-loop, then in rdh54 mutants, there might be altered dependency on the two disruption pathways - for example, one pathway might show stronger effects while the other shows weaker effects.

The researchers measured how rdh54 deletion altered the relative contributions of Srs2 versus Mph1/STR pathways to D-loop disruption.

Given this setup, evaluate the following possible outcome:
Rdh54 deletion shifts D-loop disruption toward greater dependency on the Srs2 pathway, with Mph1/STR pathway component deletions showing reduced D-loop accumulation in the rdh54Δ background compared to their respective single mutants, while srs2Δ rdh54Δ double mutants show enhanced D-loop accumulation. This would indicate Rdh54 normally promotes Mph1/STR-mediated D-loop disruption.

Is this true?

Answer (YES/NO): NO